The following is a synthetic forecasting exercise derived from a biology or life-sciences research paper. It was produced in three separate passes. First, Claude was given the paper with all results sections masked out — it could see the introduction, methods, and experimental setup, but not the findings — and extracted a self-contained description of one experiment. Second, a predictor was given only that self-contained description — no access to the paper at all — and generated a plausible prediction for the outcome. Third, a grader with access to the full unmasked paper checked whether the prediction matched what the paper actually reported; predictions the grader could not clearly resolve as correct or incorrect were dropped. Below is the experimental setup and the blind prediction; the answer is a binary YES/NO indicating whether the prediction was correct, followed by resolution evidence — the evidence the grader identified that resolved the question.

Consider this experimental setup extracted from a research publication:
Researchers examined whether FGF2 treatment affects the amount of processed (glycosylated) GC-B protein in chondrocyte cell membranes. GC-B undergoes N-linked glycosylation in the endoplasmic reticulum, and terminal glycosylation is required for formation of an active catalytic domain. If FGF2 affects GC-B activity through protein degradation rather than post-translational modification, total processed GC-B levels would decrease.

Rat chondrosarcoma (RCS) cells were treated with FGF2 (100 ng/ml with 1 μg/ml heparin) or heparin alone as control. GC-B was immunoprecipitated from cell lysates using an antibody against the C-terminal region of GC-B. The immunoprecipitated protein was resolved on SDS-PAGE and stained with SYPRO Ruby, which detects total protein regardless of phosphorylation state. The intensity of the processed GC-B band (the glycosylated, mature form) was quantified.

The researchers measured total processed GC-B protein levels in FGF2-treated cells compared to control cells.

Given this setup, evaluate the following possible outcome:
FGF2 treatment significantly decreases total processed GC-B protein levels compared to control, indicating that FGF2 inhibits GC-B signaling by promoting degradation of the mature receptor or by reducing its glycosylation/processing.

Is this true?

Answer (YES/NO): NO